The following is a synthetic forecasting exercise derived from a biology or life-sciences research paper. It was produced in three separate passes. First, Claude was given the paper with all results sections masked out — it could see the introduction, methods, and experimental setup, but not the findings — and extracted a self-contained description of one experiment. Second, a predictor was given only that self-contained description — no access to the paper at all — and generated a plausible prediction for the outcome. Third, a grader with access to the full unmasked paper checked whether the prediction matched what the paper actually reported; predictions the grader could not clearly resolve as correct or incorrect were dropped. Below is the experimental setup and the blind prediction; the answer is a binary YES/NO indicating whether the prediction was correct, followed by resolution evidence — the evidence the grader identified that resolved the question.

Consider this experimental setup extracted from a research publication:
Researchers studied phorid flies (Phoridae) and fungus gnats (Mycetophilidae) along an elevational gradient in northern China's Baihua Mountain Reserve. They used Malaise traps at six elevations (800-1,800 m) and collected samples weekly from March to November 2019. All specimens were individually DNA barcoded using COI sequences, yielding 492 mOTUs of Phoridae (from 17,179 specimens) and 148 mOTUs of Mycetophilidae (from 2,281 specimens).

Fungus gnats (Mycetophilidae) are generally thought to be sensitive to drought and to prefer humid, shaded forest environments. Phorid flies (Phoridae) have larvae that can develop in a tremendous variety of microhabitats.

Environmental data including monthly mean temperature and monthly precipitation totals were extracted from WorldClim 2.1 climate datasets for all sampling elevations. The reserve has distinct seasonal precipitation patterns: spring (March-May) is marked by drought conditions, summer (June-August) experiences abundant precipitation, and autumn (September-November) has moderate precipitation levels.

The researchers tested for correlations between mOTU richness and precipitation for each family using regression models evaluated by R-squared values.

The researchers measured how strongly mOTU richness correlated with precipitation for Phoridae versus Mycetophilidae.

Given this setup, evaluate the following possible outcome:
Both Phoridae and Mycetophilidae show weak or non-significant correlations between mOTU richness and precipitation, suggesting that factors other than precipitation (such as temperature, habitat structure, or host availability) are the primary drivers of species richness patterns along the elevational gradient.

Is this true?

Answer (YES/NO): NO